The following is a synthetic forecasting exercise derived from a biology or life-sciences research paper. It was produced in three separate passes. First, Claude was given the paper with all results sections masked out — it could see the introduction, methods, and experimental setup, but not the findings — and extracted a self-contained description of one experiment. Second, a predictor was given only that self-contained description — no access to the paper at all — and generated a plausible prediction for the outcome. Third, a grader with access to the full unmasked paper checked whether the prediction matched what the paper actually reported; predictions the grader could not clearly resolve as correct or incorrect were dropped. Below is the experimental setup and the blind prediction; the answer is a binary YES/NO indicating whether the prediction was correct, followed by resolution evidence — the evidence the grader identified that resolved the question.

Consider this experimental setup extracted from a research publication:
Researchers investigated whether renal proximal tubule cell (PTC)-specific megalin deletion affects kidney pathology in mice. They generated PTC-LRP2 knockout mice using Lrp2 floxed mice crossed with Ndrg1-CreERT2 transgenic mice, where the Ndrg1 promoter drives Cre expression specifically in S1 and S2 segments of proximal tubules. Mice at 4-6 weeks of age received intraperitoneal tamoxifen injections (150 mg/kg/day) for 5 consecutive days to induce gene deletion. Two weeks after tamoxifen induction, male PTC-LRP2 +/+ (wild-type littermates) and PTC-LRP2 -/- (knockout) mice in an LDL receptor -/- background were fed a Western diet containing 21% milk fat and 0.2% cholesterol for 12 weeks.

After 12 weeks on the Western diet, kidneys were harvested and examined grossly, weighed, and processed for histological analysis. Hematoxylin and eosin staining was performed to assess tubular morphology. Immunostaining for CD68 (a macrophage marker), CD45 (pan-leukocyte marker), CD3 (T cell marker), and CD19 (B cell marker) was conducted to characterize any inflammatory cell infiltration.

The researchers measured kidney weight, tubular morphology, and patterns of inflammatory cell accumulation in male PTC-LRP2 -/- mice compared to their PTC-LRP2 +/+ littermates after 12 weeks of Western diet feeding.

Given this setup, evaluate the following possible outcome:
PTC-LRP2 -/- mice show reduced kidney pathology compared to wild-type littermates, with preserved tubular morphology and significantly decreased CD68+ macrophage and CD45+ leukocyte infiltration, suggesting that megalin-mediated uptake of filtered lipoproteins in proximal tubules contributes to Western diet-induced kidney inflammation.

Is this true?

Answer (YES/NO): NO